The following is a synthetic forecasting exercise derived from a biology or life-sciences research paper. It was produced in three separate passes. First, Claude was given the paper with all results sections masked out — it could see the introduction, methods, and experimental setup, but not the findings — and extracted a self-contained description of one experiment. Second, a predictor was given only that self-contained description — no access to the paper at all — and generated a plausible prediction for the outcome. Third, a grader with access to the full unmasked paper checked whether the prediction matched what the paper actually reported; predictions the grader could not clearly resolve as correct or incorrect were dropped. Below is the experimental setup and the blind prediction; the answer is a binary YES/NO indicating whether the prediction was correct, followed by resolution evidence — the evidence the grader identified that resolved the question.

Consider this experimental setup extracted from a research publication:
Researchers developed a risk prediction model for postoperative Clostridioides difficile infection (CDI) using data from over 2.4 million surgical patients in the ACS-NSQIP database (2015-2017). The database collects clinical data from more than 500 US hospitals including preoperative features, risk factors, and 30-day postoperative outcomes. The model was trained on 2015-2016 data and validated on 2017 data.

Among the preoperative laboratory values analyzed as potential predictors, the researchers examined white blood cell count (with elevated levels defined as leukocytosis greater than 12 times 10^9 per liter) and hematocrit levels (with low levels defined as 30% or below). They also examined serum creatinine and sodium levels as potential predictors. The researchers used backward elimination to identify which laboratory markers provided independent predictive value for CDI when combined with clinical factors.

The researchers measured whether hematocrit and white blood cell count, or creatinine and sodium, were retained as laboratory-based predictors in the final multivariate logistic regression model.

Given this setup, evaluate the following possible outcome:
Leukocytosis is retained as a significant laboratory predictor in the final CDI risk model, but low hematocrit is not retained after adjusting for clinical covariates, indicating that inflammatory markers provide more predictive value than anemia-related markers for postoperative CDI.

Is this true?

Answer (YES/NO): NO